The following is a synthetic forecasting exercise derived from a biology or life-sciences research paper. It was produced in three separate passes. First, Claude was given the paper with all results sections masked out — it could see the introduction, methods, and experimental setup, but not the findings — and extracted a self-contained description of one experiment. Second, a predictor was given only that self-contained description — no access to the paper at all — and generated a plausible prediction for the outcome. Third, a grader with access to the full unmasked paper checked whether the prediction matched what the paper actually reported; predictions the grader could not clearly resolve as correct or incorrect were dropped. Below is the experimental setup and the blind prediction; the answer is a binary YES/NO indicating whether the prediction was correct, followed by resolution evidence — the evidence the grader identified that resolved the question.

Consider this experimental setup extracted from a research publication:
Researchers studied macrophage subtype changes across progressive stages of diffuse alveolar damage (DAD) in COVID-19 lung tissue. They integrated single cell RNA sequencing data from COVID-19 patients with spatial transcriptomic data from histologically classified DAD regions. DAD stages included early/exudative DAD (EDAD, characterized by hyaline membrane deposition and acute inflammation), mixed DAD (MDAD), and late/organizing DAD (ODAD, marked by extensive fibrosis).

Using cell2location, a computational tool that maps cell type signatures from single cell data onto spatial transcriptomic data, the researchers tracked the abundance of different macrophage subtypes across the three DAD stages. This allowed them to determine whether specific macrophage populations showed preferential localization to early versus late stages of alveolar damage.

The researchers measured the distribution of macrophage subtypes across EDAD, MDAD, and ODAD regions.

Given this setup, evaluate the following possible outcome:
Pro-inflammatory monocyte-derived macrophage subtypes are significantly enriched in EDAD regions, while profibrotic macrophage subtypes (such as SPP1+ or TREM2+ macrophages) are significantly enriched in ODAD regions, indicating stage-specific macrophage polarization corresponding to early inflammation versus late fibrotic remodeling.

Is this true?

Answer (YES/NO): NO